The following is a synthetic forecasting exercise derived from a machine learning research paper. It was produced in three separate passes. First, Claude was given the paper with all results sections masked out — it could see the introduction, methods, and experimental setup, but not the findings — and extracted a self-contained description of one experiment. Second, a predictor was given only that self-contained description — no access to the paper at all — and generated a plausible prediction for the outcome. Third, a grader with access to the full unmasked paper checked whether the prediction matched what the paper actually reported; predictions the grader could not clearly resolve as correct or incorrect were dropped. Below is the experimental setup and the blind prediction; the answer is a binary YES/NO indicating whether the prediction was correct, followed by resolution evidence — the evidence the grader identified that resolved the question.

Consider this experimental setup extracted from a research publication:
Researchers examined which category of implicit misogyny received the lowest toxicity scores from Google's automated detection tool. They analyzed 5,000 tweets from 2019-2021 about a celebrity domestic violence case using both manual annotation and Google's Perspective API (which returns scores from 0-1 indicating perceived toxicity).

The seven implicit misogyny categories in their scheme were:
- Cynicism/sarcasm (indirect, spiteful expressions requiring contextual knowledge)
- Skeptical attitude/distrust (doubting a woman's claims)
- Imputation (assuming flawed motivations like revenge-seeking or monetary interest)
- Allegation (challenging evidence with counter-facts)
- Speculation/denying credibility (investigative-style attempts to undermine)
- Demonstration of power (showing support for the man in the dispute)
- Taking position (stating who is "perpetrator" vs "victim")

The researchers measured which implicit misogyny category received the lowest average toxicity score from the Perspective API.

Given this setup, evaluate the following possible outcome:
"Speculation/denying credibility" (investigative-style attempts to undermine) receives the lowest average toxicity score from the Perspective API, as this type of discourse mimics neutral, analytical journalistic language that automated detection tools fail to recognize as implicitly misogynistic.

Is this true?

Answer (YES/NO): NO